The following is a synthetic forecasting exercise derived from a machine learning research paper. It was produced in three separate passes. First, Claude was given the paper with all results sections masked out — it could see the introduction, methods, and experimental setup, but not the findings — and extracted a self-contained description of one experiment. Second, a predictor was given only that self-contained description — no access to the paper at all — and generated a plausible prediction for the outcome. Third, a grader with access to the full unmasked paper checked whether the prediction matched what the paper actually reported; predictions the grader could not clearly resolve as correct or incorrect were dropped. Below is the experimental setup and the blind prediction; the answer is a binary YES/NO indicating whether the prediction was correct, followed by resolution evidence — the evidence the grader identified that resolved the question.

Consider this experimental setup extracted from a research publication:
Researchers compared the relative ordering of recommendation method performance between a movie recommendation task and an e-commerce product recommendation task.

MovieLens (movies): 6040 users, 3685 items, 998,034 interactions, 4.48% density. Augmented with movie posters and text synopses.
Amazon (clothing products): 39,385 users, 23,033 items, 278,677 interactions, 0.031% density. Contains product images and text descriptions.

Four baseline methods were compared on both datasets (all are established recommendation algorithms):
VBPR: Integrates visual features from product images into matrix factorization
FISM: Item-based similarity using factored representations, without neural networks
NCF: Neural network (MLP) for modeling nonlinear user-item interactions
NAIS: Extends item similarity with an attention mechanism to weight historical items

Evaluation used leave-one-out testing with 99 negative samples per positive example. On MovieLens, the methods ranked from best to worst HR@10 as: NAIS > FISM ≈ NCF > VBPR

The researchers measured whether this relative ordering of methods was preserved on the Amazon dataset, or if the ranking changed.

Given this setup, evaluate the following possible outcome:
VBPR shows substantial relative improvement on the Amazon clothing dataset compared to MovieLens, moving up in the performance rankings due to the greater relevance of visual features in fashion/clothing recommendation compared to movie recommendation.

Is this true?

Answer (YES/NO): NO